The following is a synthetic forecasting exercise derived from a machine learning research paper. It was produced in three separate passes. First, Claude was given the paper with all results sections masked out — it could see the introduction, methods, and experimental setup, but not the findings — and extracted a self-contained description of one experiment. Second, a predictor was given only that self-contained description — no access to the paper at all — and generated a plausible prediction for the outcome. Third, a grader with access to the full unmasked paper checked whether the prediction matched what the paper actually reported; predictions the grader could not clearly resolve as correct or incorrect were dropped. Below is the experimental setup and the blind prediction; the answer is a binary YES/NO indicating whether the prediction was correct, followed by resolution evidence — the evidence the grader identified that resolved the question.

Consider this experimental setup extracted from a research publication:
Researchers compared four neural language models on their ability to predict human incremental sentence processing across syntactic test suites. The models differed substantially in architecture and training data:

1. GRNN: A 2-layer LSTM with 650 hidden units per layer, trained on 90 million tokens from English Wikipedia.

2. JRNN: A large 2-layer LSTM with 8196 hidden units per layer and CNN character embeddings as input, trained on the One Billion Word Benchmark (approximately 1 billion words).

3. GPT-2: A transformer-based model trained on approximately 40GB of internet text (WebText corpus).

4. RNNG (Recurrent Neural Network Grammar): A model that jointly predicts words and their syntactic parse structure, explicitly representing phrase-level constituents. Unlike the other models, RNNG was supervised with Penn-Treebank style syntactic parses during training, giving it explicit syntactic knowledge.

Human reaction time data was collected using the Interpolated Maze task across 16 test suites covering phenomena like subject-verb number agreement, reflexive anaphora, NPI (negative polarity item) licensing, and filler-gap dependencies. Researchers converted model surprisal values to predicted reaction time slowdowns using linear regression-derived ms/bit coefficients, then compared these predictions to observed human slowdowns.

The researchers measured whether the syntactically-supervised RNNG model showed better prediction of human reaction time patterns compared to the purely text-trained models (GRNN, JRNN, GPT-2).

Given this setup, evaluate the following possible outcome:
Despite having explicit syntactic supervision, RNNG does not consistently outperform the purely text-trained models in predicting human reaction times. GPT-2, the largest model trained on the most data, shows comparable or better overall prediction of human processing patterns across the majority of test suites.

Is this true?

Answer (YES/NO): YES